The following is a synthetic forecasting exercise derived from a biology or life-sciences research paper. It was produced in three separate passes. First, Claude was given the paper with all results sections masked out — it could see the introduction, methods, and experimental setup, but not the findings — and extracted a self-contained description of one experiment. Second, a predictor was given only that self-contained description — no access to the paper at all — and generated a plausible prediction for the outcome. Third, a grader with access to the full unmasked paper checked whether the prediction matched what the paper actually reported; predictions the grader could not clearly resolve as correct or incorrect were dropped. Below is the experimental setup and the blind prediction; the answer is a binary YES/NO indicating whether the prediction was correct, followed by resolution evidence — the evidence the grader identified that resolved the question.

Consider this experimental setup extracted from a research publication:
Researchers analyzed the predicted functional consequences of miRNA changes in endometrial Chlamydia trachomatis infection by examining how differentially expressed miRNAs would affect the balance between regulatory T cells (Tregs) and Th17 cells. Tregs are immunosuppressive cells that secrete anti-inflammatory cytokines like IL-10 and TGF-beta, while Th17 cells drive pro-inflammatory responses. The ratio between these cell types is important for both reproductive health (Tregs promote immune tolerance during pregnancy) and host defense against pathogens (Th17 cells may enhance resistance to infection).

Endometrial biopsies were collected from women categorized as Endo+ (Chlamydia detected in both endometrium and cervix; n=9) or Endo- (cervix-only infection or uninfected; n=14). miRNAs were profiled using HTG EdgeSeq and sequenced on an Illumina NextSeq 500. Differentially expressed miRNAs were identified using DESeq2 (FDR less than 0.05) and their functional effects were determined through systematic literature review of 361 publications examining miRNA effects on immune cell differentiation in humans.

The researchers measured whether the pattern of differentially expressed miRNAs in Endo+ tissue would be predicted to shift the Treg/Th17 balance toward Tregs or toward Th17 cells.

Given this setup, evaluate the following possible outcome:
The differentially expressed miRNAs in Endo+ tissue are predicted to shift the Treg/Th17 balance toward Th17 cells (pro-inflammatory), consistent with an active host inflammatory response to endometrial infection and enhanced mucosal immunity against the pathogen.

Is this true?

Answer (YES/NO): NO